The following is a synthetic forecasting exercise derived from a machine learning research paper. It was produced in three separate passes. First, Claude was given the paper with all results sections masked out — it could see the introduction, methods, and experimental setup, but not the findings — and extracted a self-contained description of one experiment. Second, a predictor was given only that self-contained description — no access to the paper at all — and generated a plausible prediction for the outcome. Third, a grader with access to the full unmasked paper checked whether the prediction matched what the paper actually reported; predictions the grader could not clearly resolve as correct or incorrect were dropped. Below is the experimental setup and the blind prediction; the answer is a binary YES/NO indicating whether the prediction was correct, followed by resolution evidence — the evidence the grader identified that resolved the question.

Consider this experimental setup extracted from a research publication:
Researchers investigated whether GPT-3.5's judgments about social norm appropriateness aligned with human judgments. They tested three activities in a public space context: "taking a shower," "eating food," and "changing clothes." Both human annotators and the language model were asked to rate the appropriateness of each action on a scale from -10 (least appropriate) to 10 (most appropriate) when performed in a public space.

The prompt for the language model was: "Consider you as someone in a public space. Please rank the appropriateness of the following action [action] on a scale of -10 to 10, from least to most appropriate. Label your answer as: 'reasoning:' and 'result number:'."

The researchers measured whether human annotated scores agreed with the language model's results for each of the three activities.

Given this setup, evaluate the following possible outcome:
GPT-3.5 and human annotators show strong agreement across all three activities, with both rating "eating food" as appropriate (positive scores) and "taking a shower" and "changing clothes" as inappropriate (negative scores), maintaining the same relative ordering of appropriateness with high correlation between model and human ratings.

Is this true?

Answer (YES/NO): NO